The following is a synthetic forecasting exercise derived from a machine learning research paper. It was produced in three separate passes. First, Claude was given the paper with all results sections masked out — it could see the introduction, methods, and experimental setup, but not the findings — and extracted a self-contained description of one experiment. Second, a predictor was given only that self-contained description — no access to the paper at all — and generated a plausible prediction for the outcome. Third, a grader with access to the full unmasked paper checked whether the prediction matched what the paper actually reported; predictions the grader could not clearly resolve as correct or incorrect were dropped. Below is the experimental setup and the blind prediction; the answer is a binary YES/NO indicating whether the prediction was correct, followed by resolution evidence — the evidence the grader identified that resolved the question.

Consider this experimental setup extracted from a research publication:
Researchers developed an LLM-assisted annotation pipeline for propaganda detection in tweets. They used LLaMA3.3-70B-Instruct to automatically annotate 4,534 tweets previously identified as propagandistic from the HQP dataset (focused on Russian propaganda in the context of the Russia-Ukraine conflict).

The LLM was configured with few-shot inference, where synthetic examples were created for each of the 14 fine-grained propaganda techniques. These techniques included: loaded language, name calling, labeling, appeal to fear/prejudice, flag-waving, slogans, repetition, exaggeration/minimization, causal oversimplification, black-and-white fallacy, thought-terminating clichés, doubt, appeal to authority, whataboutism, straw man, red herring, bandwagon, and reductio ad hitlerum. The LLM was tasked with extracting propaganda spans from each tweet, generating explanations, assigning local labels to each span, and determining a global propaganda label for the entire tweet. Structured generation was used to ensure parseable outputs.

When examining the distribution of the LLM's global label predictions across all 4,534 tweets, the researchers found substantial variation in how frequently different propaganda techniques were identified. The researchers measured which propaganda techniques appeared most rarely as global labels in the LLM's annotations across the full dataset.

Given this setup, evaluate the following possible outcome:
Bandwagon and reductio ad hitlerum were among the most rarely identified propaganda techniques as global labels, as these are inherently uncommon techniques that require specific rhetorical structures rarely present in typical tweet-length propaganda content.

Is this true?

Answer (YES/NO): NO